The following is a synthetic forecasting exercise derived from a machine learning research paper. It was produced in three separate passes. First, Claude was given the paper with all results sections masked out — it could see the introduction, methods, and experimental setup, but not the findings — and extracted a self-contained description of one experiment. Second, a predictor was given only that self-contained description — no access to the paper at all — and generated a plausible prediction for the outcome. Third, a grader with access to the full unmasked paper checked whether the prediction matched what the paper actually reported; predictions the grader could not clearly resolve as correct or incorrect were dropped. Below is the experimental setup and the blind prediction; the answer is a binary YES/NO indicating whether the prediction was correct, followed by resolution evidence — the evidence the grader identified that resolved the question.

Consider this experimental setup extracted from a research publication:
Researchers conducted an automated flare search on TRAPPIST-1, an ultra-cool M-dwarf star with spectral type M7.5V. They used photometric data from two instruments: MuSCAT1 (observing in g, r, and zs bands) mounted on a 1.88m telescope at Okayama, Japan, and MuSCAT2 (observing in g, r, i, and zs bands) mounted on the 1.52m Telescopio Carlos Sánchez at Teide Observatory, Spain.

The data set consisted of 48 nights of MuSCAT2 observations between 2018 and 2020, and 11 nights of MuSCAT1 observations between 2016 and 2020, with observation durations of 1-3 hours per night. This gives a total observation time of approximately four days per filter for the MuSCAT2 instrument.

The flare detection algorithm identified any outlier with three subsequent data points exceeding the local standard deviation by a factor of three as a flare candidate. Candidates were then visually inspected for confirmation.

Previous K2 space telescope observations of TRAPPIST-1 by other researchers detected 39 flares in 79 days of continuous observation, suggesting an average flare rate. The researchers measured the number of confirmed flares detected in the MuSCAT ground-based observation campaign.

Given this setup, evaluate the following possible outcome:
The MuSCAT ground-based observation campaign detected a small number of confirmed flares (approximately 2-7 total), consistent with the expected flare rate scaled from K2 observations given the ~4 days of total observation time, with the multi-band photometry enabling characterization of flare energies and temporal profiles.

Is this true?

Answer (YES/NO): YES